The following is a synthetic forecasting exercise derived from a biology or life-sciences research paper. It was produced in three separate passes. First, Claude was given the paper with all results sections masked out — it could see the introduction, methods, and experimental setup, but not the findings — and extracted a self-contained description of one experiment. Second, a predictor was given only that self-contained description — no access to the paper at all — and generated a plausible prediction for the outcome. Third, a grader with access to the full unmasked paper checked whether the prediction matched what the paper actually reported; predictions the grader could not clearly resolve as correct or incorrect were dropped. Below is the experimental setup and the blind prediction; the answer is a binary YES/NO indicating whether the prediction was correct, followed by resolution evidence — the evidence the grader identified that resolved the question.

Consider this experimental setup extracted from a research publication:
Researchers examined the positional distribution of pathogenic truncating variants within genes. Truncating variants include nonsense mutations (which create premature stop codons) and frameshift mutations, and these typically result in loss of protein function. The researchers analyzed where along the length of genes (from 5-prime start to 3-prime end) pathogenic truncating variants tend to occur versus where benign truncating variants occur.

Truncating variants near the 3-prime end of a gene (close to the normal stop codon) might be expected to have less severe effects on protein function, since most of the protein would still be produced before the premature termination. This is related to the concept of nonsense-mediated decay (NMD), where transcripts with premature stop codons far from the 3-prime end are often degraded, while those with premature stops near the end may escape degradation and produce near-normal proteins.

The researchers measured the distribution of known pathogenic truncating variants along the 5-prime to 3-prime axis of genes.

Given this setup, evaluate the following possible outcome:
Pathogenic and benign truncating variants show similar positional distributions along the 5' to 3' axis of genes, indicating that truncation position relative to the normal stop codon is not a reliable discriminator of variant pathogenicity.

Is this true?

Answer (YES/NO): NO